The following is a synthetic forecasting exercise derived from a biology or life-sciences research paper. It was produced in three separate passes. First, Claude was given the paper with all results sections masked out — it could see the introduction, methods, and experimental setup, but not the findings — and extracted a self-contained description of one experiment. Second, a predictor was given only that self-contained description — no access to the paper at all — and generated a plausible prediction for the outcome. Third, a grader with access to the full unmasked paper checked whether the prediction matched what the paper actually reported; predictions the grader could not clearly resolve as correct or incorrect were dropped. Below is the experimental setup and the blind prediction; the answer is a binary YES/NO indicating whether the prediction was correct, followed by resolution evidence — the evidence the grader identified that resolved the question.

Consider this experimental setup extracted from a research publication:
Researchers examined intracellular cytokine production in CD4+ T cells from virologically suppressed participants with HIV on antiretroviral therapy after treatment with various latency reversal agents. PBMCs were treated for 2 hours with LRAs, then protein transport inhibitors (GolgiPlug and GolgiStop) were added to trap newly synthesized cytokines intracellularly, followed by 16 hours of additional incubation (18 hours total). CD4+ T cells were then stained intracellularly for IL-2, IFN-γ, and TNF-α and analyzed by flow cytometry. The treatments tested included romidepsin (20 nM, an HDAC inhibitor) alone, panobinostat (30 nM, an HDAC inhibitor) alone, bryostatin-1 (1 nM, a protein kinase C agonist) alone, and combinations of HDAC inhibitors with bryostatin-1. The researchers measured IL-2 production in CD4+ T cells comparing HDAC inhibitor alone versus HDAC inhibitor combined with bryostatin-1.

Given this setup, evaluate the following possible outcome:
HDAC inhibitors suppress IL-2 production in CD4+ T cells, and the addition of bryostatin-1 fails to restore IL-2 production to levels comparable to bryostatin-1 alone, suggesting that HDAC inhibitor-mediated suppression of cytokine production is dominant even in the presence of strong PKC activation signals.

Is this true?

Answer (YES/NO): NO